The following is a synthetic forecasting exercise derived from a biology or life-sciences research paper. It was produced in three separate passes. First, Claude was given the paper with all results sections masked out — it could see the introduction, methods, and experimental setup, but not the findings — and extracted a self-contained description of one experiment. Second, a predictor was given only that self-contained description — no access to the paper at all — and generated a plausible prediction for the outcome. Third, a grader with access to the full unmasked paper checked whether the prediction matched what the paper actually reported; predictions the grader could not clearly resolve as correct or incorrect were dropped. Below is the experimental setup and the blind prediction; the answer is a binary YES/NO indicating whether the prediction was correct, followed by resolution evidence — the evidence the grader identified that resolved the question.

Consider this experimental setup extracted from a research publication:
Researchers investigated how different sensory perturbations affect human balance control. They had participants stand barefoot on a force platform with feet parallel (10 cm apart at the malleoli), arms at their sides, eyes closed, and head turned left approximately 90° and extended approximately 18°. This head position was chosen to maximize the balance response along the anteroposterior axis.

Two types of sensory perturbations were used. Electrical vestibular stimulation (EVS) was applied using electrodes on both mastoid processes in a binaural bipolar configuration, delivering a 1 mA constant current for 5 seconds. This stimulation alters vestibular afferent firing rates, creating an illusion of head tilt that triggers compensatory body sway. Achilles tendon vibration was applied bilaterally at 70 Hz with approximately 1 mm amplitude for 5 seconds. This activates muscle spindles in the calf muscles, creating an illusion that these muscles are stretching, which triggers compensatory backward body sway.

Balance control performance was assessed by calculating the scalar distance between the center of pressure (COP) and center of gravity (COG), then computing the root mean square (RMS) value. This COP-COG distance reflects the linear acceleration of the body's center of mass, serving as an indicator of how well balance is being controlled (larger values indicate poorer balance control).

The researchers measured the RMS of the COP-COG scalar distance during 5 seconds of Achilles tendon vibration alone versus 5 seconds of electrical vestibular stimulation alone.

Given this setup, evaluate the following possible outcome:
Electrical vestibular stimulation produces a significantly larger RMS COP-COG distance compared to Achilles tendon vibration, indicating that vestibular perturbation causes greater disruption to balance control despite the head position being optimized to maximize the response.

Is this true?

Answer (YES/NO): NO